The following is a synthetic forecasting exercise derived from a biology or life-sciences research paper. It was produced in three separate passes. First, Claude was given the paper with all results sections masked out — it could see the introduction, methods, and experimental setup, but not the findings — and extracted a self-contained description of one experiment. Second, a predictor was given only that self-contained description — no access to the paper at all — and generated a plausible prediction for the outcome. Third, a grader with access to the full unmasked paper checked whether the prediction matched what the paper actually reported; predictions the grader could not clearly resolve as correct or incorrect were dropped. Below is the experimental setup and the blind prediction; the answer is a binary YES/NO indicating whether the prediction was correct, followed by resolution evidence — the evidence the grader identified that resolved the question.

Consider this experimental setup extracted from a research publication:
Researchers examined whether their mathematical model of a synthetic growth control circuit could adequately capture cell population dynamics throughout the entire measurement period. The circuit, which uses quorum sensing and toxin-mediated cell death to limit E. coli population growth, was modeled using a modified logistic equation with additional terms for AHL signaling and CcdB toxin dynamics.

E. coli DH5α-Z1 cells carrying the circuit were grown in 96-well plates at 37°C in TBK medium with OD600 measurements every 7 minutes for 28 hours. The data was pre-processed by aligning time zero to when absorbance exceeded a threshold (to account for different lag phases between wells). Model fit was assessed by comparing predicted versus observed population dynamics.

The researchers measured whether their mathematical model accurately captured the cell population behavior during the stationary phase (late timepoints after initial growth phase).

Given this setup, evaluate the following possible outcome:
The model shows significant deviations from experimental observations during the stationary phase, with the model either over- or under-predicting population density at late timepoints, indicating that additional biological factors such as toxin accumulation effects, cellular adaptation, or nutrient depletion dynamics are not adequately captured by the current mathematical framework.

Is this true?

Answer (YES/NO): YES